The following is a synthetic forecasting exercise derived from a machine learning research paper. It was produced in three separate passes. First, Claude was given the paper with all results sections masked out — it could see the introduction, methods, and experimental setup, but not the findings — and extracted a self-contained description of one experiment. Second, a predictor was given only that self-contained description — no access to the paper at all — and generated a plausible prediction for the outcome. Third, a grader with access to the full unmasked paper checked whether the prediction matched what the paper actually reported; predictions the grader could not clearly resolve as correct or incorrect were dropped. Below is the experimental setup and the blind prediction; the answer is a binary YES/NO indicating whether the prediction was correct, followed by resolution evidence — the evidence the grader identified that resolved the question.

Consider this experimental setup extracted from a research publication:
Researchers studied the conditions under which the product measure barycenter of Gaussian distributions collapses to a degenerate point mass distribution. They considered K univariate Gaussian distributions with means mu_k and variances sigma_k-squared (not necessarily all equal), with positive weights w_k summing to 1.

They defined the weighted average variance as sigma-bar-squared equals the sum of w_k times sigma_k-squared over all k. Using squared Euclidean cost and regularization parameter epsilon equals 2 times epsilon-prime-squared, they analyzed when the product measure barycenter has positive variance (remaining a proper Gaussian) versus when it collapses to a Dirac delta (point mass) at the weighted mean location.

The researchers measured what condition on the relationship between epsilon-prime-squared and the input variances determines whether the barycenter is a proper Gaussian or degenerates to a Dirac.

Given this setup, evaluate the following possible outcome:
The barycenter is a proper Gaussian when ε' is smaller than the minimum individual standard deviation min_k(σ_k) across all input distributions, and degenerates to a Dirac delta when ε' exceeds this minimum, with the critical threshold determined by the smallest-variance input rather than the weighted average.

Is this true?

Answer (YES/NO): NO